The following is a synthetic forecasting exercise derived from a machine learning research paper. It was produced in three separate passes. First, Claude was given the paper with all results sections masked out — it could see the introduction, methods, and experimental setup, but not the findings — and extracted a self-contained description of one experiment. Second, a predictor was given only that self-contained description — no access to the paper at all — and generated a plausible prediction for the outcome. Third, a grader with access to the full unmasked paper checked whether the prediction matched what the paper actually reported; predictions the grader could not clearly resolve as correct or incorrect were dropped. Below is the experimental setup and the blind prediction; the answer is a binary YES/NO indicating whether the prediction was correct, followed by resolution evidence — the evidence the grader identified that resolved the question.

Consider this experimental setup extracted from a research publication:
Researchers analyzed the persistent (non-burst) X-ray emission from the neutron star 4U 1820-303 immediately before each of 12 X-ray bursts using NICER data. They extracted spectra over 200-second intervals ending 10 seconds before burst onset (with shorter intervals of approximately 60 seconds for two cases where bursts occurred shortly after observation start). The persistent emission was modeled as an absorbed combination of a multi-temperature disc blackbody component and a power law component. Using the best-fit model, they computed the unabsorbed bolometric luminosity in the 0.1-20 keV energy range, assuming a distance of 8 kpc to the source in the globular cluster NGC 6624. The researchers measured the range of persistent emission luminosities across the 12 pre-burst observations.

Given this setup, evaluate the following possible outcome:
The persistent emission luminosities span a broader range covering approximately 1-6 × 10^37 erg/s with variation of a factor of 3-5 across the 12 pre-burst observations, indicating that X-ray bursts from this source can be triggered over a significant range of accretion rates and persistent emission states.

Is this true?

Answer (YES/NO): NO